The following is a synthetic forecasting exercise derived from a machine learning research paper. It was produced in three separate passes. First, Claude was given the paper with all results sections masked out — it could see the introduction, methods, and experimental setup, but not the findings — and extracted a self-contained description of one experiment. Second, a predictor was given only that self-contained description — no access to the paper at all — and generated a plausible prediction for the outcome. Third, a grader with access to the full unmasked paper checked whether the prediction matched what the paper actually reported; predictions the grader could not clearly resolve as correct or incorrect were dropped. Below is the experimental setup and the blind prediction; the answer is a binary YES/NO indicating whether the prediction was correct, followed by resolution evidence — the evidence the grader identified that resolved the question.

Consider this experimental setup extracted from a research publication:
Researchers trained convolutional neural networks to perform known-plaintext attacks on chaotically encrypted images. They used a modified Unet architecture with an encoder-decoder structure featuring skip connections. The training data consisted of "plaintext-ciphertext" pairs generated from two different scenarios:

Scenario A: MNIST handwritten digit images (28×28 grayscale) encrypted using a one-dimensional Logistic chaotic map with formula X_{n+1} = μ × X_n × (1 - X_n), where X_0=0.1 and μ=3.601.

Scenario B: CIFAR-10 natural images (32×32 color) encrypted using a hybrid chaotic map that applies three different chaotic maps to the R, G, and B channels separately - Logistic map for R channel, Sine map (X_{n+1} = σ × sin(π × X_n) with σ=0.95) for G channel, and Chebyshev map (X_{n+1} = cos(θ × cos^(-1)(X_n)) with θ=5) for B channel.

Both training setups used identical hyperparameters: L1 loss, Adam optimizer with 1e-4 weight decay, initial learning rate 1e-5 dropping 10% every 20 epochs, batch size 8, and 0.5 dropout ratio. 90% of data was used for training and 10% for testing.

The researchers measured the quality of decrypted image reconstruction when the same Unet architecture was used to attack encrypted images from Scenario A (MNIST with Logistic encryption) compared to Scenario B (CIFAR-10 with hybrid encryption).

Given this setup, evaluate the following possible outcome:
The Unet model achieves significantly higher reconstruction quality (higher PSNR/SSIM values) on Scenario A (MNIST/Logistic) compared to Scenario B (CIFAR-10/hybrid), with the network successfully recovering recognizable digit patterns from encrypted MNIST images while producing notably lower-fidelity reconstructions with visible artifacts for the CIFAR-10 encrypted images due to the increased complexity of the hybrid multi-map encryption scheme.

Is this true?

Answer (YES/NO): NO